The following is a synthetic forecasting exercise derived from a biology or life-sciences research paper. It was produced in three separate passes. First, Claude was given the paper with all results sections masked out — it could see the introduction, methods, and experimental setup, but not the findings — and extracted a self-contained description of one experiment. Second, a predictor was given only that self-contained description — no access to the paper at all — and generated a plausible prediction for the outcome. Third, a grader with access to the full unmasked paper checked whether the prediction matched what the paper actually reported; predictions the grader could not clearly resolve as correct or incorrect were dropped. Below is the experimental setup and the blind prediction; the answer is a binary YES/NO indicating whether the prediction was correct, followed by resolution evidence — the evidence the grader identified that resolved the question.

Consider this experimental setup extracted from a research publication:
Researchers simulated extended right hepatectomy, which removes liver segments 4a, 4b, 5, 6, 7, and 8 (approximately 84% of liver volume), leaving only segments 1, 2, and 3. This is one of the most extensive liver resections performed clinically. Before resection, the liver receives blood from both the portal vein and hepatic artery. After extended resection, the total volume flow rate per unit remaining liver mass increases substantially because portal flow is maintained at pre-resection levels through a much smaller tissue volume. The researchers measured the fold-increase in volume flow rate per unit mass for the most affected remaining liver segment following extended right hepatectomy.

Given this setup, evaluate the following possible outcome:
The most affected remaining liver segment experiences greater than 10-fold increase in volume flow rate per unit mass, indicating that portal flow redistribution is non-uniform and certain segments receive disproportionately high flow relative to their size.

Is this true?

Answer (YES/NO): NO